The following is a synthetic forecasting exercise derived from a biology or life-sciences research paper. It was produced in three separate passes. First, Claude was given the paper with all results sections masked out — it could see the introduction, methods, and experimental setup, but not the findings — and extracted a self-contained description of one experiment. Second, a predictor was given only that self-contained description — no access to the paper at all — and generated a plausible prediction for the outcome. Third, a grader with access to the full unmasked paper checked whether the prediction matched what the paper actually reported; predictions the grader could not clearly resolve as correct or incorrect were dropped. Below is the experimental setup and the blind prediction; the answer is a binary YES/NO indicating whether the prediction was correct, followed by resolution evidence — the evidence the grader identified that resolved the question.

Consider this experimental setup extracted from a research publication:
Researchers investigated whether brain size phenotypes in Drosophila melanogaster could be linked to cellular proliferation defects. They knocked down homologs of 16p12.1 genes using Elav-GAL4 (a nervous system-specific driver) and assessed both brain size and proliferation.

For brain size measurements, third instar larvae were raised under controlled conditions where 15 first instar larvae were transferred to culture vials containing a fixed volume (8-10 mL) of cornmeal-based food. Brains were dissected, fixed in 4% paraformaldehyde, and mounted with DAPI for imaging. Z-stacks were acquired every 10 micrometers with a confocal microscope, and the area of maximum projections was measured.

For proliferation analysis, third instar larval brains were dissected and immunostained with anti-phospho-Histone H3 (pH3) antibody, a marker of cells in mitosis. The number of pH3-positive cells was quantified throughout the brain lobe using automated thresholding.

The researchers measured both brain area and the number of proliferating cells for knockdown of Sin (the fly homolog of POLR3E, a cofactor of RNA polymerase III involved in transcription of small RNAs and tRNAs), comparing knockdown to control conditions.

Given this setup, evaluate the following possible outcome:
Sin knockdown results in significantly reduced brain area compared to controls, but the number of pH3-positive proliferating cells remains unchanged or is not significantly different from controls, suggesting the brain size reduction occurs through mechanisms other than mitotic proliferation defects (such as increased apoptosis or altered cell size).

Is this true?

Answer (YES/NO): NO